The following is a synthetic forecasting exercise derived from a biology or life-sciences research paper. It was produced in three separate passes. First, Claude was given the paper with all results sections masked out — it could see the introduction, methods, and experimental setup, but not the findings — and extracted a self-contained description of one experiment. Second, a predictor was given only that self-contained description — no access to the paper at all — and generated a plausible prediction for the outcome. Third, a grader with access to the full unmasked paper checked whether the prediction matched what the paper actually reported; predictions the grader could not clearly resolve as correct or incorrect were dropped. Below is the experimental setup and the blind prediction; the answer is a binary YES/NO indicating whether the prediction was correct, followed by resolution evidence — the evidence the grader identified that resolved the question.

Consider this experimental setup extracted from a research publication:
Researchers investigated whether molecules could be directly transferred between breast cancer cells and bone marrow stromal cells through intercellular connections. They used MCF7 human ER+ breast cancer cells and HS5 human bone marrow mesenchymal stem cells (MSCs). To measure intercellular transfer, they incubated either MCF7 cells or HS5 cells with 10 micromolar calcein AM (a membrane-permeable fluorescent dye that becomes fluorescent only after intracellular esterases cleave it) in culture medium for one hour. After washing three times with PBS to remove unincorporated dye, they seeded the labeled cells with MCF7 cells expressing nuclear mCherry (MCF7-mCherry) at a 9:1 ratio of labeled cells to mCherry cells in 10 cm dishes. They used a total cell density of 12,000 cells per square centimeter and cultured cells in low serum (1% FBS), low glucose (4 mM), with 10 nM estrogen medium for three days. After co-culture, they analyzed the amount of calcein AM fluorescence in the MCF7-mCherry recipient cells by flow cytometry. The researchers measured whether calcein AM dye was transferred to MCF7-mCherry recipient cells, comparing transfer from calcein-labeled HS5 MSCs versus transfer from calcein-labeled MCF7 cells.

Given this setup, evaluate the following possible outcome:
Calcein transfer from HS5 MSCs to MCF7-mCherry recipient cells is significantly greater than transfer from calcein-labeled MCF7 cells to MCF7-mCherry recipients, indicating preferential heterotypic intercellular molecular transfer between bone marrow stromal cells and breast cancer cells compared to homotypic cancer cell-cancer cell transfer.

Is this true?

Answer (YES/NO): YES